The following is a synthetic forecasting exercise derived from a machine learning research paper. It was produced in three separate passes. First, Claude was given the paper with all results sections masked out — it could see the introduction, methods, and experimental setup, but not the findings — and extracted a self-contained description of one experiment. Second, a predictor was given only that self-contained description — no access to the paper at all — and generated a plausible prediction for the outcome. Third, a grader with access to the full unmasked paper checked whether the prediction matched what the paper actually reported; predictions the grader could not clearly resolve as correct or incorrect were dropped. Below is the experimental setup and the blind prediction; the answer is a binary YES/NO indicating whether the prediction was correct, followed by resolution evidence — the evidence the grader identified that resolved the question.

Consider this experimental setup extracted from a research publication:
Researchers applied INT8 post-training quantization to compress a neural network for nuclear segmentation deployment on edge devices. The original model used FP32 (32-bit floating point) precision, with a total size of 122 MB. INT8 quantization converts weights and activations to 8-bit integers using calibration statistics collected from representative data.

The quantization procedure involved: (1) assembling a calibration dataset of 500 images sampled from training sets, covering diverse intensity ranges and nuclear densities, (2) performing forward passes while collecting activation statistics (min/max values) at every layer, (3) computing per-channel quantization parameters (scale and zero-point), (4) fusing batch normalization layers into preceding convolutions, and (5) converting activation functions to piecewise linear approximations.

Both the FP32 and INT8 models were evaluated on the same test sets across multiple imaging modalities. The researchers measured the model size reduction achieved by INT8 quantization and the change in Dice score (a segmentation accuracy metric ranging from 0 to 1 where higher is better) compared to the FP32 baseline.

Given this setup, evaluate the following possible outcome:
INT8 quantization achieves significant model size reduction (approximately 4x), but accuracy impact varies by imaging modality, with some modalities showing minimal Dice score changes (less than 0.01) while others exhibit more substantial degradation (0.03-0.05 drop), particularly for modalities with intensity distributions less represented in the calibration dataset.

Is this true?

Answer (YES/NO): NO